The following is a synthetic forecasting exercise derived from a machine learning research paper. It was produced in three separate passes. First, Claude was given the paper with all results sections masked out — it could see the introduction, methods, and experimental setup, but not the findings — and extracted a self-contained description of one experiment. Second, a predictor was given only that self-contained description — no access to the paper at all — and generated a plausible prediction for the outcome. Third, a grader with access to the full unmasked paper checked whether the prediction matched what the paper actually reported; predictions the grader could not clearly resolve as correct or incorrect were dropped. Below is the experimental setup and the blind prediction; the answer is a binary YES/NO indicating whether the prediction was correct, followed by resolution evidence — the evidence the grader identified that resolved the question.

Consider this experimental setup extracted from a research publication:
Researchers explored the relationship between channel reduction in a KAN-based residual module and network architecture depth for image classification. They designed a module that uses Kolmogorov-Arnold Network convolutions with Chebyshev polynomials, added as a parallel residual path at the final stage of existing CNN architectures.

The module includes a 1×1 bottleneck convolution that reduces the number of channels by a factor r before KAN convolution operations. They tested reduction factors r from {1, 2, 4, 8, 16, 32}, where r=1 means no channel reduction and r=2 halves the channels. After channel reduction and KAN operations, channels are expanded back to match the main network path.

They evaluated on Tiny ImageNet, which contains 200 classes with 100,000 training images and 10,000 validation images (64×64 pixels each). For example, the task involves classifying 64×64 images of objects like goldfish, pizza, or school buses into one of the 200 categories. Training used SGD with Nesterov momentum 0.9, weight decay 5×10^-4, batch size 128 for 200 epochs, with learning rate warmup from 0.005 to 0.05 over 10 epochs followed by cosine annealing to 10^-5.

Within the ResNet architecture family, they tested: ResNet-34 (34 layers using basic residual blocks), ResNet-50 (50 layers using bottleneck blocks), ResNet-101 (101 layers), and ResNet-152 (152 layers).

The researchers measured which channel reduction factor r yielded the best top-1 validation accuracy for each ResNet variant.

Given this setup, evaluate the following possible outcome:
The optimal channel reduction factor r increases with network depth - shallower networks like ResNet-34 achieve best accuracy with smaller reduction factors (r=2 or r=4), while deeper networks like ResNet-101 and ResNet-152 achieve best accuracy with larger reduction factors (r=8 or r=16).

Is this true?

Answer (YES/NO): NO